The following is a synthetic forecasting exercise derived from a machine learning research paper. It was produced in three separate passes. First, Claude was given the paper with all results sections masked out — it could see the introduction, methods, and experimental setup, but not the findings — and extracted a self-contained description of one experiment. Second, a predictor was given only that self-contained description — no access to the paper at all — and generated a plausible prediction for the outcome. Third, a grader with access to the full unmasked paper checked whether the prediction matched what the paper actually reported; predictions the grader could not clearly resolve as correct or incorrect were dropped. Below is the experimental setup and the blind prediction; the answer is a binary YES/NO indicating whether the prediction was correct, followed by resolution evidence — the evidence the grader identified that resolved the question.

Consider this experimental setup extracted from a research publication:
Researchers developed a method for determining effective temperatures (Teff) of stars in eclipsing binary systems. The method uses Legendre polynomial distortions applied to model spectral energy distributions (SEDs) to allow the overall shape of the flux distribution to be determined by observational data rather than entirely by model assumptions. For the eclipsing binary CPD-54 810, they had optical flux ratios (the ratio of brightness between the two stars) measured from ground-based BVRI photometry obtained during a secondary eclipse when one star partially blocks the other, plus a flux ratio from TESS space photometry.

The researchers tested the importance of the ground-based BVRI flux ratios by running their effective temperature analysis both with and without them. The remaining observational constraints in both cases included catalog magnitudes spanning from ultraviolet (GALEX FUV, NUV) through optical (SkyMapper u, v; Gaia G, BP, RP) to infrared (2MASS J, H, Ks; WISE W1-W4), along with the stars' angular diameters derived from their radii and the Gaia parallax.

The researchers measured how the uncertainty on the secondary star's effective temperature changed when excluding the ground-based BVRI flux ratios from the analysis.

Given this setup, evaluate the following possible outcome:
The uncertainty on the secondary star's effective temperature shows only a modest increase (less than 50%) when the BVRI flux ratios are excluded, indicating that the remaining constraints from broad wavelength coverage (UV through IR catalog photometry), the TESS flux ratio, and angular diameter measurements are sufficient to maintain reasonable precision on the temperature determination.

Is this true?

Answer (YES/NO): NO